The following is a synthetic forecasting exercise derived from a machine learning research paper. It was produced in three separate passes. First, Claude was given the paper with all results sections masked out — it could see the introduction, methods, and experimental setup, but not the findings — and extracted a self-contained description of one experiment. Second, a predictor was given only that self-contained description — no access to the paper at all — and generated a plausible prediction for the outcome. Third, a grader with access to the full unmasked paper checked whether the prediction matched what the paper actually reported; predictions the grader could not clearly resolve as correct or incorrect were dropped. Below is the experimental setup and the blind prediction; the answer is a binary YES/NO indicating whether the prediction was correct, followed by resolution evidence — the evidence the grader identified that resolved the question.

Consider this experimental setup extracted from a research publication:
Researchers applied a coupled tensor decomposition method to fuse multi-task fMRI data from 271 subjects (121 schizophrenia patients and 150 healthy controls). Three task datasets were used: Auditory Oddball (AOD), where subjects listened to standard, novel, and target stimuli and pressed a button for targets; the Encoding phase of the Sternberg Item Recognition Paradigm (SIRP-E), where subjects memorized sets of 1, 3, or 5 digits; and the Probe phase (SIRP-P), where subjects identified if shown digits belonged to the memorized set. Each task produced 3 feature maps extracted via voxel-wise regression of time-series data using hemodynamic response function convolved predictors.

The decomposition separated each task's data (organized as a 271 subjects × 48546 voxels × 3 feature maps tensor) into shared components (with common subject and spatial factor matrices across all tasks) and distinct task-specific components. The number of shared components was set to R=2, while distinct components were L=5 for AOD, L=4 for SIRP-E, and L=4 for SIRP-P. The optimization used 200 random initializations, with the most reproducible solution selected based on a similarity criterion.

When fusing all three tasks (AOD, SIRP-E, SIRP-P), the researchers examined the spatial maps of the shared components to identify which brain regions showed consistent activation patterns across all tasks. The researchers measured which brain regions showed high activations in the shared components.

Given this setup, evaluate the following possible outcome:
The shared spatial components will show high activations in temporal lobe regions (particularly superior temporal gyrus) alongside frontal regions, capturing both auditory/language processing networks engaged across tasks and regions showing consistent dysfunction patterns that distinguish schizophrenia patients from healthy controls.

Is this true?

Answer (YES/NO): NO